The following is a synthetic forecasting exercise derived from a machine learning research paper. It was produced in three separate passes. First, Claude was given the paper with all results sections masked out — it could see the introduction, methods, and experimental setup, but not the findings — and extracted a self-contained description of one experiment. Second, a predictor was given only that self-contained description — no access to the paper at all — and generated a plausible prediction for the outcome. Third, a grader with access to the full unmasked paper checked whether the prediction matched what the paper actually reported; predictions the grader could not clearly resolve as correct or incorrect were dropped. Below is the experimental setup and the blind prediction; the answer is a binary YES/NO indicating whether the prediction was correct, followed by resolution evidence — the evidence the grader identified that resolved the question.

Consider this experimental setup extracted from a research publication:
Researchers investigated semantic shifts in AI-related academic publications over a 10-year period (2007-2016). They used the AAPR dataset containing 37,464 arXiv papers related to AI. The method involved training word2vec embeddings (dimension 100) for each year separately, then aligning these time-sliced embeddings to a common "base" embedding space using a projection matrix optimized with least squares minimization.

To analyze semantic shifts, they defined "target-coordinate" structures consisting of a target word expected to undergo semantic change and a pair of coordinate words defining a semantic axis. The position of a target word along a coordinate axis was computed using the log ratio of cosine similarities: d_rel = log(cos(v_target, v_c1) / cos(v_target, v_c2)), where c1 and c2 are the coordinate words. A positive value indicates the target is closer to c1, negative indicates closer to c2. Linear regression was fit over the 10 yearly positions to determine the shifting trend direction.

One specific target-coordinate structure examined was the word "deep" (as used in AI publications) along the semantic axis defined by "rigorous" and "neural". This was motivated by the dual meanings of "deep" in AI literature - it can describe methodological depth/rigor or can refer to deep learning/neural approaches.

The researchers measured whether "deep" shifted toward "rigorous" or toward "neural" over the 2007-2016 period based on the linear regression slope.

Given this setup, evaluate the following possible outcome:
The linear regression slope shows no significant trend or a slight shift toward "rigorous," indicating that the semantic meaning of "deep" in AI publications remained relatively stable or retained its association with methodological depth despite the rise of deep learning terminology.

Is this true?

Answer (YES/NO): NO